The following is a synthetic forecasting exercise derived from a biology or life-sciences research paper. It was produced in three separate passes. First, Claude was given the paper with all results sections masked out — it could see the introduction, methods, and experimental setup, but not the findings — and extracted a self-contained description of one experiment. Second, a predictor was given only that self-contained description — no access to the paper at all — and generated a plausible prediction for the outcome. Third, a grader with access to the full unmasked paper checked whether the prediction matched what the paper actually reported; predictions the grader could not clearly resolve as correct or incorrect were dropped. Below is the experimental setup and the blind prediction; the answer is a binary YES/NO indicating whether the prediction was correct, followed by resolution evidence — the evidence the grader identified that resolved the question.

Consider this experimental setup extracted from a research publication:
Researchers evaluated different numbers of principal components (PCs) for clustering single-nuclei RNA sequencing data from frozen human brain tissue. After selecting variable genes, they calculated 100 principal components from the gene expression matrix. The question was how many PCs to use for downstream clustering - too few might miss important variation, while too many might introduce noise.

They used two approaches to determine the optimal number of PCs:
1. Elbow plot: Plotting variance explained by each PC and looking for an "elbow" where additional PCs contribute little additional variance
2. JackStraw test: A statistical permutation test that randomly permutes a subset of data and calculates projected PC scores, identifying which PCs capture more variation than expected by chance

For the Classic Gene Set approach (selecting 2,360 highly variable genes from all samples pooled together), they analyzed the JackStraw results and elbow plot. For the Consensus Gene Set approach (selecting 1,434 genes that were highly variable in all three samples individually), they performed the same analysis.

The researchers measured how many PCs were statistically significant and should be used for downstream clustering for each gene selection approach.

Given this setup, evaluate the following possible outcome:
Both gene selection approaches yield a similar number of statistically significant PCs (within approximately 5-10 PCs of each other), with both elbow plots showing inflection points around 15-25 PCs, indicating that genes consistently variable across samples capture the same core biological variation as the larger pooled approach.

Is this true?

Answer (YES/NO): NO